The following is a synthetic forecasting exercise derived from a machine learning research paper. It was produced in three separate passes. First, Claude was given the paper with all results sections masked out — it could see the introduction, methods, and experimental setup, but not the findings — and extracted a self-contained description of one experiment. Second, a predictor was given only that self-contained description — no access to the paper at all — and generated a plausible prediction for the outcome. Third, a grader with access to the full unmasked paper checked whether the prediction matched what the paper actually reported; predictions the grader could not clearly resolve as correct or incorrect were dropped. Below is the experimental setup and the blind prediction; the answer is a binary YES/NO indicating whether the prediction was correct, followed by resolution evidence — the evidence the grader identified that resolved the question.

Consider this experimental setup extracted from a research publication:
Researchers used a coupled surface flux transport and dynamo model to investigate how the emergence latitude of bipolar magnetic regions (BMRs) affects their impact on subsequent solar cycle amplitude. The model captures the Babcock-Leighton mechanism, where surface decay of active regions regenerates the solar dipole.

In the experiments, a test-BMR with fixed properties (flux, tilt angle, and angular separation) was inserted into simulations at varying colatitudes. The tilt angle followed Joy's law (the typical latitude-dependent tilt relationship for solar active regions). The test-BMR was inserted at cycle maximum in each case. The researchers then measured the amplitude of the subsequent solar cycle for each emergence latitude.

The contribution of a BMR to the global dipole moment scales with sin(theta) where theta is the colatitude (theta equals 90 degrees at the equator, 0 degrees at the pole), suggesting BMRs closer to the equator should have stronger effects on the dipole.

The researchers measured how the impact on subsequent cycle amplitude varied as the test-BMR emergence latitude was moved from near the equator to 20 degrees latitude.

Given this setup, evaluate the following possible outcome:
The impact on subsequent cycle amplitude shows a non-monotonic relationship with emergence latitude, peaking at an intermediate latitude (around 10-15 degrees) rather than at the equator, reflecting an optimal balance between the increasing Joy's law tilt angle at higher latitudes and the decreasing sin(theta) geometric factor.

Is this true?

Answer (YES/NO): NO